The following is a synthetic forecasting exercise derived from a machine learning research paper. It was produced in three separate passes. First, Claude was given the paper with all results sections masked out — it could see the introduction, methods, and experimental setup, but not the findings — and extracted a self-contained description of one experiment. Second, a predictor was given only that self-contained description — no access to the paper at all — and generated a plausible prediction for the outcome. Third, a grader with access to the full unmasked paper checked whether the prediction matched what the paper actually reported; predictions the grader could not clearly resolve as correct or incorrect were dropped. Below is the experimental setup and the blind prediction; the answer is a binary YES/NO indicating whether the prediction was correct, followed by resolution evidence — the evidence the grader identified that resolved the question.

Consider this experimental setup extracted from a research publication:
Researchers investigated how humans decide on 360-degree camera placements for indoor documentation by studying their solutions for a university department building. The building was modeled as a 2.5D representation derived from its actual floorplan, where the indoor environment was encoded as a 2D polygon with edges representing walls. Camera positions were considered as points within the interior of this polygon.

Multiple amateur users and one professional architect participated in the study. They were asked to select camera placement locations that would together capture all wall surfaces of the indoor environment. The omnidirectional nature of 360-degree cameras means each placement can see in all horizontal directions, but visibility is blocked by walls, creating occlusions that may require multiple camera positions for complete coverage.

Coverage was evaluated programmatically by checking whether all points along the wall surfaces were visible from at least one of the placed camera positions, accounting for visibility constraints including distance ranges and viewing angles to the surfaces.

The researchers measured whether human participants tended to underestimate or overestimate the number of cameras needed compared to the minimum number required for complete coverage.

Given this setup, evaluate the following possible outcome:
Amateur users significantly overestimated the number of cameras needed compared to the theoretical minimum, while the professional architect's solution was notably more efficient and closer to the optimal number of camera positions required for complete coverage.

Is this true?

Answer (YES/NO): NO